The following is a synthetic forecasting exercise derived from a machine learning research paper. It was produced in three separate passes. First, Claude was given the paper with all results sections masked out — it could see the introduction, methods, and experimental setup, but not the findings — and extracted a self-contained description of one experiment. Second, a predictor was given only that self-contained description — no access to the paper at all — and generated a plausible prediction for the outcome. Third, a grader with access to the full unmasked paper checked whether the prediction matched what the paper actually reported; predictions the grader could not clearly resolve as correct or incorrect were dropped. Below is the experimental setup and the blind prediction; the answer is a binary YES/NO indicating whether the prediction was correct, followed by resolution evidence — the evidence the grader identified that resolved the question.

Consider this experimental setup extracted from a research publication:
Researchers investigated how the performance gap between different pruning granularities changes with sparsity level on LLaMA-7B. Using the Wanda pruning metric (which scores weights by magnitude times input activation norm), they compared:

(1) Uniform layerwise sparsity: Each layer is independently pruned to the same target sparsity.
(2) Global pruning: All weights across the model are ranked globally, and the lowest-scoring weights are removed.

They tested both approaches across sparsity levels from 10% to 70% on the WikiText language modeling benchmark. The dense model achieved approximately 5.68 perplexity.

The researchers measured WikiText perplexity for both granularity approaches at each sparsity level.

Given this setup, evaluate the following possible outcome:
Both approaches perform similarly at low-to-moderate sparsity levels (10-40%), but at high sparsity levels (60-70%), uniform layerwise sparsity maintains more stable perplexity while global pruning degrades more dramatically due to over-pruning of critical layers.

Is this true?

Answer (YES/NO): NO